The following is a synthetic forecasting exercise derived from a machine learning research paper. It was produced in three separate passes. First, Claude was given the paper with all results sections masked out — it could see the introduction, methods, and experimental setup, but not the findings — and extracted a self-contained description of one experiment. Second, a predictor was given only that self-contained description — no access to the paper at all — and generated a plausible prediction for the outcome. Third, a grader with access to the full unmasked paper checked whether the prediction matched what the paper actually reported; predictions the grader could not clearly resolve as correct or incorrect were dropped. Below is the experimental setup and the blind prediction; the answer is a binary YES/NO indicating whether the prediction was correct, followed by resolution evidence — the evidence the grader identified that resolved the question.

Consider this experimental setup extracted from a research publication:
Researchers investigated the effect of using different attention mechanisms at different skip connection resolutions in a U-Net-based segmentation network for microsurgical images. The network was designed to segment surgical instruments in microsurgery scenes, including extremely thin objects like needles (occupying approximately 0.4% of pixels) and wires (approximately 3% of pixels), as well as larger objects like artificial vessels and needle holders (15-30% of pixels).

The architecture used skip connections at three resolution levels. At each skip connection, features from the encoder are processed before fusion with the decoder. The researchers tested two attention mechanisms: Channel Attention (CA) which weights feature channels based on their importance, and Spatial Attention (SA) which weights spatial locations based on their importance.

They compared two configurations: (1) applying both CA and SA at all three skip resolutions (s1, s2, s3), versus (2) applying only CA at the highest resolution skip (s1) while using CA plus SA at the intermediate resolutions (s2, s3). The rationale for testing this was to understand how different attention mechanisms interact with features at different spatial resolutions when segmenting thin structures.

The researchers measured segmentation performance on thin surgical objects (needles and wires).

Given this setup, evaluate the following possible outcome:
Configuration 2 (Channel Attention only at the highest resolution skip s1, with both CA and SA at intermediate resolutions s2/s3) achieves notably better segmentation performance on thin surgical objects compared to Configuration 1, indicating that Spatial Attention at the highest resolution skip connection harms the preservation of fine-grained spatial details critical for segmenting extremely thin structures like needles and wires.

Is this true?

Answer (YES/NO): YES